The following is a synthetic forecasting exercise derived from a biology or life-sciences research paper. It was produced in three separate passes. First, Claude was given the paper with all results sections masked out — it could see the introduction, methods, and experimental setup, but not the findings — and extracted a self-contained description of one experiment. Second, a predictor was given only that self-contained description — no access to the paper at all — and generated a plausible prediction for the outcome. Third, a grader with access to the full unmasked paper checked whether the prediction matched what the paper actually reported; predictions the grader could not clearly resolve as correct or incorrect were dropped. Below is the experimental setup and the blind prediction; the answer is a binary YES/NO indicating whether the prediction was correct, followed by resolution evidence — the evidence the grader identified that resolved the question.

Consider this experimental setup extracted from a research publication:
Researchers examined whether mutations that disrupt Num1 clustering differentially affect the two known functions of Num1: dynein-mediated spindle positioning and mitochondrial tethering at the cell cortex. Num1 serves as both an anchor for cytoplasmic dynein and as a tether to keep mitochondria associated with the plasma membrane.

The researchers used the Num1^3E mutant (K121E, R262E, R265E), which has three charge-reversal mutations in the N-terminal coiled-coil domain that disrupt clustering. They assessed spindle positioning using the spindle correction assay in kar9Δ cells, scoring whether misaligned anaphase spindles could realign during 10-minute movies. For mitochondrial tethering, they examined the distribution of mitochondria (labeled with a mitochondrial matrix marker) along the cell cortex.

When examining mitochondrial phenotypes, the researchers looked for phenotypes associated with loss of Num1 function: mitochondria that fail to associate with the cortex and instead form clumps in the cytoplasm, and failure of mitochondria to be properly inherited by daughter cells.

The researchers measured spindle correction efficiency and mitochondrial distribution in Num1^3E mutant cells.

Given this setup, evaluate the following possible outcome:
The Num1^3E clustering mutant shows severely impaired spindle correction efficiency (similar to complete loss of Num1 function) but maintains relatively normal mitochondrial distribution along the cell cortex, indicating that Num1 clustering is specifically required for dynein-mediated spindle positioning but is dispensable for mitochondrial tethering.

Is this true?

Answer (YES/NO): NO